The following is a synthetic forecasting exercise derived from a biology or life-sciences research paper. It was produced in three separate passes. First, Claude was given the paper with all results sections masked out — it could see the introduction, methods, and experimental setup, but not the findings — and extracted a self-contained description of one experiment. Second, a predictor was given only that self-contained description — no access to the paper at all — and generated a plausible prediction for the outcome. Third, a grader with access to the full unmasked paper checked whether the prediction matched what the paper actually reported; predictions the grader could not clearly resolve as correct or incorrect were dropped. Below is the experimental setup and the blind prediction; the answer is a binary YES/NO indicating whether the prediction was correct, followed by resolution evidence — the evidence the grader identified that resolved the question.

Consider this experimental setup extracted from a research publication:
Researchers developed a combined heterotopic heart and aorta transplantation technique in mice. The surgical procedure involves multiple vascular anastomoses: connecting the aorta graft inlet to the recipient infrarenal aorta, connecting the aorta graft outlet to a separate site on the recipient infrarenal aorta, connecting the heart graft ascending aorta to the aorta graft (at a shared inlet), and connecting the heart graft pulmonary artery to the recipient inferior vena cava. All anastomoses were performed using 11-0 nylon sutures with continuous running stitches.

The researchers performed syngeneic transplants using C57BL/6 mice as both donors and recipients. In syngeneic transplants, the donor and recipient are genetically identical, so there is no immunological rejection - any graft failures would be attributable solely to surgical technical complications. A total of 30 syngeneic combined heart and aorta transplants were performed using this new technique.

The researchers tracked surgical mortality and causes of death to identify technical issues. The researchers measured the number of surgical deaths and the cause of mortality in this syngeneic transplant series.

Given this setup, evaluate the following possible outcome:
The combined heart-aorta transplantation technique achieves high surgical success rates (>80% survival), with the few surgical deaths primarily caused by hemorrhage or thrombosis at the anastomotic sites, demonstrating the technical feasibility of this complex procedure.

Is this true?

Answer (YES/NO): YES